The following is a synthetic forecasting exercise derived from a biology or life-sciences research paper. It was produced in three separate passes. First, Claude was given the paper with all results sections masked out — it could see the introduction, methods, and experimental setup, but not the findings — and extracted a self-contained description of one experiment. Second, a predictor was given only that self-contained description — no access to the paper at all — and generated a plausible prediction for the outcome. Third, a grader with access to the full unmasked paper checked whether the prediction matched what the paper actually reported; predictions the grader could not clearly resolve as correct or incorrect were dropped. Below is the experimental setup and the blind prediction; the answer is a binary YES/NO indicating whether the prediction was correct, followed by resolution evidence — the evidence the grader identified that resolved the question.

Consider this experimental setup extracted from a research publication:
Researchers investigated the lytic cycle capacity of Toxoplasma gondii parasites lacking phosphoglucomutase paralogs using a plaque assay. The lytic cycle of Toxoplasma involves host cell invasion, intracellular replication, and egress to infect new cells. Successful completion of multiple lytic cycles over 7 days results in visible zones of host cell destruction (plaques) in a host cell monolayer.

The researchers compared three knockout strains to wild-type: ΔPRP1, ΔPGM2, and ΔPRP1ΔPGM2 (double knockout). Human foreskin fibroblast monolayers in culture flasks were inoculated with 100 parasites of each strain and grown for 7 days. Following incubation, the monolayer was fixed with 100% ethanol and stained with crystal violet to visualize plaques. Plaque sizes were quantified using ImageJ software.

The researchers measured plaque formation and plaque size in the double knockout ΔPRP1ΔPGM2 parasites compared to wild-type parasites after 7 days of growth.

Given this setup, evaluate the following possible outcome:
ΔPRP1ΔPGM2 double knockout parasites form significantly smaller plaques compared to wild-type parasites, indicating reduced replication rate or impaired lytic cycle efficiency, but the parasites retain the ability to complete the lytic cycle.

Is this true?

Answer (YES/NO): NO